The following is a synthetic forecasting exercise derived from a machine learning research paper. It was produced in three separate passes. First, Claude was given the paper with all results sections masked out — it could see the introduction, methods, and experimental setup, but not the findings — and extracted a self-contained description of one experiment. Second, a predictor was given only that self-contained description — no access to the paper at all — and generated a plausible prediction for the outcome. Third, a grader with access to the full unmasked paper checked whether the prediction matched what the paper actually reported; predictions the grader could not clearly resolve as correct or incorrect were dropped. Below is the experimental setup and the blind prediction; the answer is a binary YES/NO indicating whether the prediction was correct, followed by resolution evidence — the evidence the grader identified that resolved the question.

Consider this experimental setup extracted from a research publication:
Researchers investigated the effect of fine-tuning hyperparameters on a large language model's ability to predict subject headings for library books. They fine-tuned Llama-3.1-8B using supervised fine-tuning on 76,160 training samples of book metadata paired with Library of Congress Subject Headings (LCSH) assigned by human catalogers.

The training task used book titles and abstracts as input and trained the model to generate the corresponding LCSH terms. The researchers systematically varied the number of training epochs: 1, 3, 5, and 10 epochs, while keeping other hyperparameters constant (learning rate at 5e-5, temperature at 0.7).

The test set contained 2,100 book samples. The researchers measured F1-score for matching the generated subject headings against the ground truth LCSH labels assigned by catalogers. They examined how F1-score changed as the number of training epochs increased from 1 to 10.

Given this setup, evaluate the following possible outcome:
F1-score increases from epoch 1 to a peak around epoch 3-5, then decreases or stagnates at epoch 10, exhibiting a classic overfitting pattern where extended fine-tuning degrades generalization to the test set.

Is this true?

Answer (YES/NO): NO